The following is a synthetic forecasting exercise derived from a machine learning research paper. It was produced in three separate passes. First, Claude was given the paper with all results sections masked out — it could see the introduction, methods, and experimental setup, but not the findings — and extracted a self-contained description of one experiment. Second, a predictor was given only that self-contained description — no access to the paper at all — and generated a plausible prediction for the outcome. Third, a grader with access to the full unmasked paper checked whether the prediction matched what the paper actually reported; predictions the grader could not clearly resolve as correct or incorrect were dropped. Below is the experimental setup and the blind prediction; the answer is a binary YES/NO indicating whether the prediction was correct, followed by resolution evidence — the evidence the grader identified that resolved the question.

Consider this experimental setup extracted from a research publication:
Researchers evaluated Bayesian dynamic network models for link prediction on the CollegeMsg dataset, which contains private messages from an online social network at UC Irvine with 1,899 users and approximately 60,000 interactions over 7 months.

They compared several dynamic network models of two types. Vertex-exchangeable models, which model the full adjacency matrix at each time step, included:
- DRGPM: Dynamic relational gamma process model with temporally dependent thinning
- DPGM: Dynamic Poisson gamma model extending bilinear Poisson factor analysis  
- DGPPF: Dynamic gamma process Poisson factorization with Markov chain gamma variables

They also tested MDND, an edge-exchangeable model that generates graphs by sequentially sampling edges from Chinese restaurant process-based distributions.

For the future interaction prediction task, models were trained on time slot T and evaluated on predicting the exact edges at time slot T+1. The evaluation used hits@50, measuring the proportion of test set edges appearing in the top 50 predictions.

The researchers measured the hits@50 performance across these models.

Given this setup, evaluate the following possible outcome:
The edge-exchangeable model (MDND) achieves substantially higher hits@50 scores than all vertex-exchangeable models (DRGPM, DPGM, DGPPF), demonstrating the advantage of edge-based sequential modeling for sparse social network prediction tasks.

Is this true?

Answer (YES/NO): YES